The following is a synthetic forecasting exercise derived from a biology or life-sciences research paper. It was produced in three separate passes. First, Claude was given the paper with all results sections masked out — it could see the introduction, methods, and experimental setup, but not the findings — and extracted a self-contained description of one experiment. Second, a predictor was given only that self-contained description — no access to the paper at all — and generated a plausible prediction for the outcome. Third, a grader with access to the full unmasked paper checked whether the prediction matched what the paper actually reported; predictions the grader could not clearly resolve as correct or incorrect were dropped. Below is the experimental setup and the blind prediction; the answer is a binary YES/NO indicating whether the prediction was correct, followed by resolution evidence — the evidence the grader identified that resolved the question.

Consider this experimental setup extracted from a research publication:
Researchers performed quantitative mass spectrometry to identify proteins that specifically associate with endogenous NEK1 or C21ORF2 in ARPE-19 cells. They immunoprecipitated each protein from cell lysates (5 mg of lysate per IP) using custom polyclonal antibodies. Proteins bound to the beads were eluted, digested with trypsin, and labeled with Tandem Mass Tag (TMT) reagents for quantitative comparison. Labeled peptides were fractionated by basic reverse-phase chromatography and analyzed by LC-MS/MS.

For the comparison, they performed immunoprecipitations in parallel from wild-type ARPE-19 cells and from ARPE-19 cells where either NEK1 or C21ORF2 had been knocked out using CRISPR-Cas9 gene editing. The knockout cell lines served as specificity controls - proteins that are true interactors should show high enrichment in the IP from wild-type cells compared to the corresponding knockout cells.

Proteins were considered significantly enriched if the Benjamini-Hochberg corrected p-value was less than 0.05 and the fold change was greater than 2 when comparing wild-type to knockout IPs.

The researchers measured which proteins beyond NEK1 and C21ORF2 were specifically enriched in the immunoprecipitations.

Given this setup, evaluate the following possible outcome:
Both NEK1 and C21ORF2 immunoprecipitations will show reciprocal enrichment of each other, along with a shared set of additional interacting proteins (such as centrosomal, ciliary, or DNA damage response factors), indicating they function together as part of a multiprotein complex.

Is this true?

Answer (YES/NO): NO